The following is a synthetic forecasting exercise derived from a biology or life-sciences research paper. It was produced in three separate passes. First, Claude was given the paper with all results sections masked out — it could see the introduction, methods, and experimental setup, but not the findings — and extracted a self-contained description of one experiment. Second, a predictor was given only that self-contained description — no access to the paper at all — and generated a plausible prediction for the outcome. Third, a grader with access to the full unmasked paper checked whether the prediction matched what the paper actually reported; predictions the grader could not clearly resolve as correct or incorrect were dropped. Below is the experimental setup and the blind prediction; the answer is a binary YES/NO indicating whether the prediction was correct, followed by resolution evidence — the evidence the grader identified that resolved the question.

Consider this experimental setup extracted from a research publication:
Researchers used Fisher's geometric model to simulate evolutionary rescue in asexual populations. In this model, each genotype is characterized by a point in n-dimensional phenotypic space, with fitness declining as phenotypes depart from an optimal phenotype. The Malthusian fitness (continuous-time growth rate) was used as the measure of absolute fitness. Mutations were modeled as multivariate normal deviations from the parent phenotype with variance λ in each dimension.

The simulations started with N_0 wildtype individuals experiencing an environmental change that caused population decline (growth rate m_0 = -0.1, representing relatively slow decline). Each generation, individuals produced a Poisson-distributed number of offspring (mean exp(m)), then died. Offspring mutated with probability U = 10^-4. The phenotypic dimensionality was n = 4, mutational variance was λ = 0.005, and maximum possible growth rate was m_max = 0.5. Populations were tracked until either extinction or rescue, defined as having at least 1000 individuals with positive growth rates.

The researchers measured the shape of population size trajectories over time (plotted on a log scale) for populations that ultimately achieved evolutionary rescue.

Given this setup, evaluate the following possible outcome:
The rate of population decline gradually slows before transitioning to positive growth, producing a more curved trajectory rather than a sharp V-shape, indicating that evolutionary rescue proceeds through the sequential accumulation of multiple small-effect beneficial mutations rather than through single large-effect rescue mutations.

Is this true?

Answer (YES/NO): NO